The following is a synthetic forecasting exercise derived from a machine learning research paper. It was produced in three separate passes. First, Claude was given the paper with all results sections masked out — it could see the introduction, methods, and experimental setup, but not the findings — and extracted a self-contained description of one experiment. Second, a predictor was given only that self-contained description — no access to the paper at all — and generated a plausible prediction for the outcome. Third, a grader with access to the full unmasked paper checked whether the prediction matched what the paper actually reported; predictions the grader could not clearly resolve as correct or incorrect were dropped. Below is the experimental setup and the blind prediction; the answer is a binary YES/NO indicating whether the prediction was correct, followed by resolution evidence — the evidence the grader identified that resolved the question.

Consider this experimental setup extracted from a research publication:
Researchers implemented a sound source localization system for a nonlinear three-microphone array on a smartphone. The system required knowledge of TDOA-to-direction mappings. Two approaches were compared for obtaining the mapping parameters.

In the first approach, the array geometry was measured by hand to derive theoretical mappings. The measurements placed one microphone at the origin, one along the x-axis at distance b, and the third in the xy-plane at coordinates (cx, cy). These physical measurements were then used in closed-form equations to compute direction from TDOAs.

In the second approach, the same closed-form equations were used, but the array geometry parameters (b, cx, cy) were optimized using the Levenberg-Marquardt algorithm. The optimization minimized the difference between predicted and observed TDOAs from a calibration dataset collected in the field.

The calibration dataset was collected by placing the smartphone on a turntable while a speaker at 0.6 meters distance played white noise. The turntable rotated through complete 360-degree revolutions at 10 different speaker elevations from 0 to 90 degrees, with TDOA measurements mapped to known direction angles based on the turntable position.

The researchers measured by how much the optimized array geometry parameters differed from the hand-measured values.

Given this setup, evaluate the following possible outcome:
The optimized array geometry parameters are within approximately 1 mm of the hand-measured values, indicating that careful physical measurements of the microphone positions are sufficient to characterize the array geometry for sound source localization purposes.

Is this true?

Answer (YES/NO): NO